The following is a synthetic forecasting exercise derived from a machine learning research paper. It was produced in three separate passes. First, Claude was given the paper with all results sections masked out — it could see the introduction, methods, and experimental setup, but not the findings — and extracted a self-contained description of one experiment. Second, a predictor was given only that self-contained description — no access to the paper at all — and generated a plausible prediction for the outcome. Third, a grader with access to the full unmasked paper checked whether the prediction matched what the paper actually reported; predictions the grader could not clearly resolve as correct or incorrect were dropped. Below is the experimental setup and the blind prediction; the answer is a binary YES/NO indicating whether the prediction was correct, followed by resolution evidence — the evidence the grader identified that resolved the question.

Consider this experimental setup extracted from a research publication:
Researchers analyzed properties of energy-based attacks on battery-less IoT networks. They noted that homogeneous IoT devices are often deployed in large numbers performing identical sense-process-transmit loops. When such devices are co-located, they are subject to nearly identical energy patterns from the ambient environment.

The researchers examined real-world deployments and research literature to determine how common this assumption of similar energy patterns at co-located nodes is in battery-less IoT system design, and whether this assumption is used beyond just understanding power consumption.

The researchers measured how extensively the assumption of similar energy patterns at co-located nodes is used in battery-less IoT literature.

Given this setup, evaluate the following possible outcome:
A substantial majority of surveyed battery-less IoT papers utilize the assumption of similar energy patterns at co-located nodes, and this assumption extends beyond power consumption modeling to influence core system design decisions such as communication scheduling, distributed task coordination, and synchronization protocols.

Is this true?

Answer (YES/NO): NO